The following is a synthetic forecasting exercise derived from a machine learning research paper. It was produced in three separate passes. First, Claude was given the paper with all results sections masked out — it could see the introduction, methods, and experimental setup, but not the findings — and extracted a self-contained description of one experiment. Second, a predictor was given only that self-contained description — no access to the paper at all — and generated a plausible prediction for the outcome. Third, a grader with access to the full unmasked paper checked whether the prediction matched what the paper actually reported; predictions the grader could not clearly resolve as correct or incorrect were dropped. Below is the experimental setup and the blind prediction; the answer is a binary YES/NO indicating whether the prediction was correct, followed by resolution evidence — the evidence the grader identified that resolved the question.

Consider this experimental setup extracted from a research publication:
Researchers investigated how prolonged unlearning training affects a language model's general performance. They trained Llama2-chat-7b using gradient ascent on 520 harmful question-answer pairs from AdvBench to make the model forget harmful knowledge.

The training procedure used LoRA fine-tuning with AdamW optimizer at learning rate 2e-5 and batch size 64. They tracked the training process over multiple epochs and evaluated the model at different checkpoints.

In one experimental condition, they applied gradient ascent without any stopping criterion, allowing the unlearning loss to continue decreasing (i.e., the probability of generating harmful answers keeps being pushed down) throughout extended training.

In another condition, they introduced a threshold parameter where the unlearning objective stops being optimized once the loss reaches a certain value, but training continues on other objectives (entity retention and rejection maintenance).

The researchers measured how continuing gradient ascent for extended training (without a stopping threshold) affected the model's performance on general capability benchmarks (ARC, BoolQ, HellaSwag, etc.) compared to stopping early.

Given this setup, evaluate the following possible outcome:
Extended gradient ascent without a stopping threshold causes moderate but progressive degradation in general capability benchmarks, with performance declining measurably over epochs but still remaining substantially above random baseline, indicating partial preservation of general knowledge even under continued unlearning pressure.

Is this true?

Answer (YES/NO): YES